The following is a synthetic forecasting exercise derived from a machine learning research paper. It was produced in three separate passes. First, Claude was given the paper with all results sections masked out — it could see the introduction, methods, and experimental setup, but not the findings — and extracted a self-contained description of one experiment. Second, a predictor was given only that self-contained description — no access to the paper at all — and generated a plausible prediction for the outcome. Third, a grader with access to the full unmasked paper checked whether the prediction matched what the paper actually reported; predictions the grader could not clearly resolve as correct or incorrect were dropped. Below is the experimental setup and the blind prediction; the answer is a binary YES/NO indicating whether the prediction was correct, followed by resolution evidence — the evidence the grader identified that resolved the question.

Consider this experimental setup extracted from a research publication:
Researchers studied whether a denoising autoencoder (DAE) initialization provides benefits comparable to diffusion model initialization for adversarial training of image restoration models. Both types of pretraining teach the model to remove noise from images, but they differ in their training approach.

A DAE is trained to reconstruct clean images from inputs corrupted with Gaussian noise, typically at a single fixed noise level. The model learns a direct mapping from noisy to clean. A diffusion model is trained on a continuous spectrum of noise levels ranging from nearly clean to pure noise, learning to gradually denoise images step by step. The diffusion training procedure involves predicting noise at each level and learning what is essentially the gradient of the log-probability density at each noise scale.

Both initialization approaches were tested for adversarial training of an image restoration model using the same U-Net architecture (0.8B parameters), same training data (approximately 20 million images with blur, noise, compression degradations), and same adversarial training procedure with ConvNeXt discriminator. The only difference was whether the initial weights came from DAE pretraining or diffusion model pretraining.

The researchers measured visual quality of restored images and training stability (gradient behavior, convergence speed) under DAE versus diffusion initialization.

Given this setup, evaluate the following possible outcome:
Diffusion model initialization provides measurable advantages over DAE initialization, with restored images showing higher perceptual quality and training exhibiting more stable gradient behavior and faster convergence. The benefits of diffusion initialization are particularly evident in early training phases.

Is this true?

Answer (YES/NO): YES